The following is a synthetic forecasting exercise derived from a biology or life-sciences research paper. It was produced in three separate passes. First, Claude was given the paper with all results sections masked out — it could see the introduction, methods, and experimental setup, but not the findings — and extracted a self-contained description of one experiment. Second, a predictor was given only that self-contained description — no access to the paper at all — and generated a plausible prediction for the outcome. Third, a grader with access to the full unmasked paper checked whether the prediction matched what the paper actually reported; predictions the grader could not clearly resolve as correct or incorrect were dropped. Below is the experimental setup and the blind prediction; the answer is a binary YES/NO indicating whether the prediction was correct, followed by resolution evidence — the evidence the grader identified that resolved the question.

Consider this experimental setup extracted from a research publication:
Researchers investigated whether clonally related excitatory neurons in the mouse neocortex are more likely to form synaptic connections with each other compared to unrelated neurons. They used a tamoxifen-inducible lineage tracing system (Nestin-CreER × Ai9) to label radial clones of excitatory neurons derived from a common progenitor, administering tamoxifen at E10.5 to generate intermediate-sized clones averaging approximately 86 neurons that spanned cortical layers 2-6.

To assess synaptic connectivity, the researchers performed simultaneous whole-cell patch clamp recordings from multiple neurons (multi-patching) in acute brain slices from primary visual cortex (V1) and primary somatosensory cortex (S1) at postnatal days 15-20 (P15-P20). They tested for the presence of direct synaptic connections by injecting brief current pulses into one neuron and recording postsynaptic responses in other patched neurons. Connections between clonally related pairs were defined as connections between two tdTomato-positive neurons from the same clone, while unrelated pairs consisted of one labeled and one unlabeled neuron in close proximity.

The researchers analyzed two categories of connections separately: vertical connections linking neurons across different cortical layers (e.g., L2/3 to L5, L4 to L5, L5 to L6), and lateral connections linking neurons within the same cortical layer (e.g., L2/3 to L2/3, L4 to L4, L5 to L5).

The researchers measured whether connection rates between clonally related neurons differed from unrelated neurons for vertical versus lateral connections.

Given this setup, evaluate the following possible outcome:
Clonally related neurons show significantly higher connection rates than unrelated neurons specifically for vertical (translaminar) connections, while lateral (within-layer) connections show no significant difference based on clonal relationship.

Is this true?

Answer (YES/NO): YES